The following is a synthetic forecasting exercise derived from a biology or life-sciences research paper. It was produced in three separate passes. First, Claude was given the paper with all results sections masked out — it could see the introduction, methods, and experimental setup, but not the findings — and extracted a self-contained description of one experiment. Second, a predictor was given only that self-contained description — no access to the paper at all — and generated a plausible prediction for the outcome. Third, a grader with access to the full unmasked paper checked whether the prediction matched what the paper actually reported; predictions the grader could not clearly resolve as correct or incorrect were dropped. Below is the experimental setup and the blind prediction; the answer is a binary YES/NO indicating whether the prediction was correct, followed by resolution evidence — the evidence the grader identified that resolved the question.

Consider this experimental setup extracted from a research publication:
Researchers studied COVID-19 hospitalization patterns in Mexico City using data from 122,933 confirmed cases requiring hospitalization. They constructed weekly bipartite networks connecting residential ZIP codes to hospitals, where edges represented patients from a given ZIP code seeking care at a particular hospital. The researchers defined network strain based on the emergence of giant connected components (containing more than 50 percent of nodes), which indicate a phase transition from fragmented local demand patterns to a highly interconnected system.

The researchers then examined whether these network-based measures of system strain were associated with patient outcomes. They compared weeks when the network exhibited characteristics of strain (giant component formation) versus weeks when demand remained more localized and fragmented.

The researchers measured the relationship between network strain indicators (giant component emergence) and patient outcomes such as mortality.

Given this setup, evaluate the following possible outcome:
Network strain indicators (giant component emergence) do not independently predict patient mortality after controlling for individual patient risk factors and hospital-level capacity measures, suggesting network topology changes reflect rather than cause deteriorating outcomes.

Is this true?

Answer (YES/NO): NO